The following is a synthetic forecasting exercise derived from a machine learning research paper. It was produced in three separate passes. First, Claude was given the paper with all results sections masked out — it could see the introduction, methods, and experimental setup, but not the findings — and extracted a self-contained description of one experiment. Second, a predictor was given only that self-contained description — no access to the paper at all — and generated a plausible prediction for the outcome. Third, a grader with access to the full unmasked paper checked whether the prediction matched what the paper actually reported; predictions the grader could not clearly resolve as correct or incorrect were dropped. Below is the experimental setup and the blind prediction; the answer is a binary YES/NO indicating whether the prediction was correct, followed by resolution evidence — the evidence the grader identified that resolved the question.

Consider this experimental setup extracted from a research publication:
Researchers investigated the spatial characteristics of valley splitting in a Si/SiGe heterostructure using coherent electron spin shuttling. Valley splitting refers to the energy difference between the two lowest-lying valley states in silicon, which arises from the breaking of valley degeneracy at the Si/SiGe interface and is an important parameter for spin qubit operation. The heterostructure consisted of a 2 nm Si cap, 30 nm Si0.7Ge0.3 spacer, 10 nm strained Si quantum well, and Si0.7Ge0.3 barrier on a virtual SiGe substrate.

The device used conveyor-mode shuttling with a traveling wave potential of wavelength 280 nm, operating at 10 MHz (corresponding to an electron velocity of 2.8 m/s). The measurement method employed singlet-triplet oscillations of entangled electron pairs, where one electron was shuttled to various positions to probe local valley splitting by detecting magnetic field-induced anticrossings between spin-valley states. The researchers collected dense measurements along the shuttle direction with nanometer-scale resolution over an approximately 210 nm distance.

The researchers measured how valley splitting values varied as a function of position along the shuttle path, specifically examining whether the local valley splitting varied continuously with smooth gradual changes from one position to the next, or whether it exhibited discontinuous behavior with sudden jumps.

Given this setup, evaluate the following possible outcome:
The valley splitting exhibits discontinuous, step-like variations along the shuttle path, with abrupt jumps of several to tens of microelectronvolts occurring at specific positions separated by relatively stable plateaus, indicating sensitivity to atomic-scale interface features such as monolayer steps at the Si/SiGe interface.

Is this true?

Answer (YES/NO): NO